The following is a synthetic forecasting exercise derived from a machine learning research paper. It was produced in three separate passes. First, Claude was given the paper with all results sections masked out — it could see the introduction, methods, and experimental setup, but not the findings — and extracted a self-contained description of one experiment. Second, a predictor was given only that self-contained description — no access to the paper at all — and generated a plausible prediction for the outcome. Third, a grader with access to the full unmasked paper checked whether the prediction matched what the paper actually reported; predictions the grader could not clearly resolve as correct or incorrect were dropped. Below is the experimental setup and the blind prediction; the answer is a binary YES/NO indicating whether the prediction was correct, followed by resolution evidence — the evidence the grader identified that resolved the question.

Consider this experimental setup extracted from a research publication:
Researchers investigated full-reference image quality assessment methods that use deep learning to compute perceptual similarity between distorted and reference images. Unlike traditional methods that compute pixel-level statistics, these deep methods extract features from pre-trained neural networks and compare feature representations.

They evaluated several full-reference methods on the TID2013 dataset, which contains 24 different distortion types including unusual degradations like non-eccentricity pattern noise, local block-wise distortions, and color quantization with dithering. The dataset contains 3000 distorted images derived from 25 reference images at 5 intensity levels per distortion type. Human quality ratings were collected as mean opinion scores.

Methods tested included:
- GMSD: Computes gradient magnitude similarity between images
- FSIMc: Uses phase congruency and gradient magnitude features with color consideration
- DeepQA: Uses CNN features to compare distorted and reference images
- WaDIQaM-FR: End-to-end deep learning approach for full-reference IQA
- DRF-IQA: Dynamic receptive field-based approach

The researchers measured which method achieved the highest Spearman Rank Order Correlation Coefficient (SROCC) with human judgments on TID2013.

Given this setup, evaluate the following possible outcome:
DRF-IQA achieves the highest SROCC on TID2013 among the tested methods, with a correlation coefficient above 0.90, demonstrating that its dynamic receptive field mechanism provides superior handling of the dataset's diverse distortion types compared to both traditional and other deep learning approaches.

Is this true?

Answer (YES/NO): YES